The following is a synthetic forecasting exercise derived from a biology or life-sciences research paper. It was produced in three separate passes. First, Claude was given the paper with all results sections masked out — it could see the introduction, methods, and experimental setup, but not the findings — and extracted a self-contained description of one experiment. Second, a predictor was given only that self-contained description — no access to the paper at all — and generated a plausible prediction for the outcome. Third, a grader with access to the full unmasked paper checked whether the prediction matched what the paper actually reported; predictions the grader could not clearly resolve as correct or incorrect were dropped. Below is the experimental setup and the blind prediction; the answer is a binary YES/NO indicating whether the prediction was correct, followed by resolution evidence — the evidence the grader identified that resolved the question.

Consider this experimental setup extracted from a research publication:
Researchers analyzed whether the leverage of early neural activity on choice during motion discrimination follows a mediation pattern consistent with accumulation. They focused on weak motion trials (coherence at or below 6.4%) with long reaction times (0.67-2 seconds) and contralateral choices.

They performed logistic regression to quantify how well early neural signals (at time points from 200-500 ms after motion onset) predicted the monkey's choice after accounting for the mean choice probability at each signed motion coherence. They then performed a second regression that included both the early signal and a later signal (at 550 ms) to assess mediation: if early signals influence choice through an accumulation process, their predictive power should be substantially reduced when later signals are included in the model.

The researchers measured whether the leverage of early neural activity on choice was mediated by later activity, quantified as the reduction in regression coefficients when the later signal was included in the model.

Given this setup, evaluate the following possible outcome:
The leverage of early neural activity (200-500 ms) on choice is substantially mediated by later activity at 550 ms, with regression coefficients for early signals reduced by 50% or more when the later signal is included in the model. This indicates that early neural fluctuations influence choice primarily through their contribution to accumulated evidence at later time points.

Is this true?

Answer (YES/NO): YES